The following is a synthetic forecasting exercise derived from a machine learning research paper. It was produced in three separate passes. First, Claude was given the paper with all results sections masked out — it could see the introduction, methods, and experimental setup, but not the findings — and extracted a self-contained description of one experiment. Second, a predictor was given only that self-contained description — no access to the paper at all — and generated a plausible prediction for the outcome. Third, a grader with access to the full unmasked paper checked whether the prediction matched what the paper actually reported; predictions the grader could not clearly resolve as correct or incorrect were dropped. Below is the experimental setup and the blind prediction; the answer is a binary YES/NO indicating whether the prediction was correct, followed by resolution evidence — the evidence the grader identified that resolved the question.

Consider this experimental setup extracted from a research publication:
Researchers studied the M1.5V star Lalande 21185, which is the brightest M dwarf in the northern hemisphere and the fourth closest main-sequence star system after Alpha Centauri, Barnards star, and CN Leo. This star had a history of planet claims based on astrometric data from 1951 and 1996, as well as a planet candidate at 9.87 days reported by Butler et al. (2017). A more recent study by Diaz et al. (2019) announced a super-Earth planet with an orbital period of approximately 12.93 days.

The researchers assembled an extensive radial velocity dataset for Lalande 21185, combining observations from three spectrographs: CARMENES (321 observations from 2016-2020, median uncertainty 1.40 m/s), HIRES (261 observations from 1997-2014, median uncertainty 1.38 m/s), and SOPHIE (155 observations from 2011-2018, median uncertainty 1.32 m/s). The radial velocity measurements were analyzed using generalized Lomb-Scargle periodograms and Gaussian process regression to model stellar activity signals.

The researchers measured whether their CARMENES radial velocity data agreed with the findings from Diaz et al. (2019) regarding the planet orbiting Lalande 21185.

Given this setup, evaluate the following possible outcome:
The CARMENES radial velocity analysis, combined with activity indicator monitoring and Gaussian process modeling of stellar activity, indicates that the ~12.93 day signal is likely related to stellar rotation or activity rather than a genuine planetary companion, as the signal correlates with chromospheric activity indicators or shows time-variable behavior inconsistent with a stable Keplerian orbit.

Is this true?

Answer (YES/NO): NO